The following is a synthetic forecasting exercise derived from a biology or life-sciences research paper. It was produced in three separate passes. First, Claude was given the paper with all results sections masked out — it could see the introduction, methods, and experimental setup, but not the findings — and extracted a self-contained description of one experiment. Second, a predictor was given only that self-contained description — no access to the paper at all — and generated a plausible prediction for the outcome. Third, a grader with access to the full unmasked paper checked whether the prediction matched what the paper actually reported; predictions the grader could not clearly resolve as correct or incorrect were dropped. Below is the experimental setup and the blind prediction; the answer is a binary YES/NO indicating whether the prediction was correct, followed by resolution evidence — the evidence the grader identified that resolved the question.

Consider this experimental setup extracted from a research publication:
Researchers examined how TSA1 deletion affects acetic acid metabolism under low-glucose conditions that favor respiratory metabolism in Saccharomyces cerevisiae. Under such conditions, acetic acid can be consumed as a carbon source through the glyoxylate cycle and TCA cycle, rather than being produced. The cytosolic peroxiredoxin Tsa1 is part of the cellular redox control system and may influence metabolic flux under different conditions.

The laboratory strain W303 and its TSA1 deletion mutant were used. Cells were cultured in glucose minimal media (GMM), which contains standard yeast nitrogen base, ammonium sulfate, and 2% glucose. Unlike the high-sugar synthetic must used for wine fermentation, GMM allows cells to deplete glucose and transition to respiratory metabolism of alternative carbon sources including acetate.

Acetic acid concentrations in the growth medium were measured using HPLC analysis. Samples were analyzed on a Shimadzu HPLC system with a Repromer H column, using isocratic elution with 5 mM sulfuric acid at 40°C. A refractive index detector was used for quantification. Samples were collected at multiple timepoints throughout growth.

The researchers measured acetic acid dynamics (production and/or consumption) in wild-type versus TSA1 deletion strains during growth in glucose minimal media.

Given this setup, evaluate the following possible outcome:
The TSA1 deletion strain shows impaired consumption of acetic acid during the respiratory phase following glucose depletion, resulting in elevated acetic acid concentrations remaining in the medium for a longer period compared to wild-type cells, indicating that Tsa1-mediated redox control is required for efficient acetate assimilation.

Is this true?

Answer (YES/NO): NO